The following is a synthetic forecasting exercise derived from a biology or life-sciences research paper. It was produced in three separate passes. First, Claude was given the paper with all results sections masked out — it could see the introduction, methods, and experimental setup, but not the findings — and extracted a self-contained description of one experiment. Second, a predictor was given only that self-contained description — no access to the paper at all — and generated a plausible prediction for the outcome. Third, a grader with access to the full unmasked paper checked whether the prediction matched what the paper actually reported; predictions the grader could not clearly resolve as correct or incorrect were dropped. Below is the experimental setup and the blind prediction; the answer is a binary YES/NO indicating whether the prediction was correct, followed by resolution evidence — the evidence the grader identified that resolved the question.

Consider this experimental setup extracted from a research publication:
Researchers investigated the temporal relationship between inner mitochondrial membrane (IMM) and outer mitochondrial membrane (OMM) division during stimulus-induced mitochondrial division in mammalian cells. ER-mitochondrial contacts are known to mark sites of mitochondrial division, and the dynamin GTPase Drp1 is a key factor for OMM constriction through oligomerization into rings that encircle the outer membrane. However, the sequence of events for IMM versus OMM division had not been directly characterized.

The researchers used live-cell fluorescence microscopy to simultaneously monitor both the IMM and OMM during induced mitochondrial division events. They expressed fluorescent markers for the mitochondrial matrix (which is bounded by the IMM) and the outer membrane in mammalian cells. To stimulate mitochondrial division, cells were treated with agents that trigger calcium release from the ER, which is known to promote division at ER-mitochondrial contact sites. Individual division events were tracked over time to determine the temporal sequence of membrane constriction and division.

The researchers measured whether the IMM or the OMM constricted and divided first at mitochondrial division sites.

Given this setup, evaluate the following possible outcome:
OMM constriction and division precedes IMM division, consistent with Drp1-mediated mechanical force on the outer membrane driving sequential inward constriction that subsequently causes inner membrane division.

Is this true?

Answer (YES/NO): NO